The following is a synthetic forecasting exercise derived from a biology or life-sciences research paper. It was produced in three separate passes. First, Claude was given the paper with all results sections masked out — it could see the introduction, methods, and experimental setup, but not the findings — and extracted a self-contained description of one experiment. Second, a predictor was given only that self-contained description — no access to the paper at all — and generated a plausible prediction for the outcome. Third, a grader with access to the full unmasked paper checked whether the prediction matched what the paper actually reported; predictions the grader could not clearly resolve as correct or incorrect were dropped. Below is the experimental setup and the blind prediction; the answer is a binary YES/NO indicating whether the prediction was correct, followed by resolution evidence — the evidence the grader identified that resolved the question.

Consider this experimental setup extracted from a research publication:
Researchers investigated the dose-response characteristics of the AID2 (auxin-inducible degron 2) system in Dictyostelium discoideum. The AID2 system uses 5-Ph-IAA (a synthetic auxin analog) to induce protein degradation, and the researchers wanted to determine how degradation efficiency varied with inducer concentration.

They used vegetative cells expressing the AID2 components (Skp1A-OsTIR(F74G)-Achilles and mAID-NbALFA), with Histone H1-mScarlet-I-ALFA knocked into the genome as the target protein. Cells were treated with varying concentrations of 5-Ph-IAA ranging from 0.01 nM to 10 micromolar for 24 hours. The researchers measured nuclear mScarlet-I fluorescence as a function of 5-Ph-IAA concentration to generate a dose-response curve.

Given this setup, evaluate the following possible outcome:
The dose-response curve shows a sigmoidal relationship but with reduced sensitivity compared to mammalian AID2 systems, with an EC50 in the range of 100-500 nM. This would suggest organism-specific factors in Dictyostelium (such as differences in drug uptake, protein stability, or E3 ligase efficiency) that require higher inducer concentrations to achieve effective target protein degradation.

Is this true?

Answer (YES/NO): NO